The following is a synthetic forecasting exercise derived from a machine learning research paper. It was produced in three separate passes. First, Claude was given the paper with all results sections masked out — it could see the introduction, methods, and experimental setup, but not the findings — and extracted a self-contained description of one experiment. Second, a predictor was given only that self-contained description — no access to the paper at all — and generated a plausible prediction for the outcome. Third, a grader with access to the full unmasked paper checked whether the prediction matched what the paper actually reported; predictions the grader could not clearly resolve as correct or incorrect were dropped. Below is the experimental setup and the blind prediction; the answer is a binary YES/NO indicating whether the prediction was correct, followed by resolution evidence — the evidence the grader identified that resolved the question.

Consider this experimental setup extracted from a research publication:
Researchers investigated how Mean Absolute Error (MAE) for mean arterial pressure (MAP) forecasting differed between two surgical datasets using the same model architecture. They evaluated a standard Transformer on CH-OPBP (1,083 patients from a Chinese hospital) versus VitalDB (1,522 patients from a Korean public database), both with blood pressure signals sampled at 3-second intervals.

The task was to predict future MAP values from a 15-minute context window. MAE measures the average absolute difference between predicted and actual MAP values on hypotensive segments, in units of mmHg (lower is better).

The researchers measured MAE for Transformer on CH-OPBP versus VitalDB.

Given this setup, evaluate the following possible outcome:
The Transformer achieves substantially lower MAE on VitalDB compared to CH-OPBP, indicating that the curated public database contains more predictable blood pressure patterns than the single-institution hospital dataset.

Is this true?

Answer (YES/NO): NO